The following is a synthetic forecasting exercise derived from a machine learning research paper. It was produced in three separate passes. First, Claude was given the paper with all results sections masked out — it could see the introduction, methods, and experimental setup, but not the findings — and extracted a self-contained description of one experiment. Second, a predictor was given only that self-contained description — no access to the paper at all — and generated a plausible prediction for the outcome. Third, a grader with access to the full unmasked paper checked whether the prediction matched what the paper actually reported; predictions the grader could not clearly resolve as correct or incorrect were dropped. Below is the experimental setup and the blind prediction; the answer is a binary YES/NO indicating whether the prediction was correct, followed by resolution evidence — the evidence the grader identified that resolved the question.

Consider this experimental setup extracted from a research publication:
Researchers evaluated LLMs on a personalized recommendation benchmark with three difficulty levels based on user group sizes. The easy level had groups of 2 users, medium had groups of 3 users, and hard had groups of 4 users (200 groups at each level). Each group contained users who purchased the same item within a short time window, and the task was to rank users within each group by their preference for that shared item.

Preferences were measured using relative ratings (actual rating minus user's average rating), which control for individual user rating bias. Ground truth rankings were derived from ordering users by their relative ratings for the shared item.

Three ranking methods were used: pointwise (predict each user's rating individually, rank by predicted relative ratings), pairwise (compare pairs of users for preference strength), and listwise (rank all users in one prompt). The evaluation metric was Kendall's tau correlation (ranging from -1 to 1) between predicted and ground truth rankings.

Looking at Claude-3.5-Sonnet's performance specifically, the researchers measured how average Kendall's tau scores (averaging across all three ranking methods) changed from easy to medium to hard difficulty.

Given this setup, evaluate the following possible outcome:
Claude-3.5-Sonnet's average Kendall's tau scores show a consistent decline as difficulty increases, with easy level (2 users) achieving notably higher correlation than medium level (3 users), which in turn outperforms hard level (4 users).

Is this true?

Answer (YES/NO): NO